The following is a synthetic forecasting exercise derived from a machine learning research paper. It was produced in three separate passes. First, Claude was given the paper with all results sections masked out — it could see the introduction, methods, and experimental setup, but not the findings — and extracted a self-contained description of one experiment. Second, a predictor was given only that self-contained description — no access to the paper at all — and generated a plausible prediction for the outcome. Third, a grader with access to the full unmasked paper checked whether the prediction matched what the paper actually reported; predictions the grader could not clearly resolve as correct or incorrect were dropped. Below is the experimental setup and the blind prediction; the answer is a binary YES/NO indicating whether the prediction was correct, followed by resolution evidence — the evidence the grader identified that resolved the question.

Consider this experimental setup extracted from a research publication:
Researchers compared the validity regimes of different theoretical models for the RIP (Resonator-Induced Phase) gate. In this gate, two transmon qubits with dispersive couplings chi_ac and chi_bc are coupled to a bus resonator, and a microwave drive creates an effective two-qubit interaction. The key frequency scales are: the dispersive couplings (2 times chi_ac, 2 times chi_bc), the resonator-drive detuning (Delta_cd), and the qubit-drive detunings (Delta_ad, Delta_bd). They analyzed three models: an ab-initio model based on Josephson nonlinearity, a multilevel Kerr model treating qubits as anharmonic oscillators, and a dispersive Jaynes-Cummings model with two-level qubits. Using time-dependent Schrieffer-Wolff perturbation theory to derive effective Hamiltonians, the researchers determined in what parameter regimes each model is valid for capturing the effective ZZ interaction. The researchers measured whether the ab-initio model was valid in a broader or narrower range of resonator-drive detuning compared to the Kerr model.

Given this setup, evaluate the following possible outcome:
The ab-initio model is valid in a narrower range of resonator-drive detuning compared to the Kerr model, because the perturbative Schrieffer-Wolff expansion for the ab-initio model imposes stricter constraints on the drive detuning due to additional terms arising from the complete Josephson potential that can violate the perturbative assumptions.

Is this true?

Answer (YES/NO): NO